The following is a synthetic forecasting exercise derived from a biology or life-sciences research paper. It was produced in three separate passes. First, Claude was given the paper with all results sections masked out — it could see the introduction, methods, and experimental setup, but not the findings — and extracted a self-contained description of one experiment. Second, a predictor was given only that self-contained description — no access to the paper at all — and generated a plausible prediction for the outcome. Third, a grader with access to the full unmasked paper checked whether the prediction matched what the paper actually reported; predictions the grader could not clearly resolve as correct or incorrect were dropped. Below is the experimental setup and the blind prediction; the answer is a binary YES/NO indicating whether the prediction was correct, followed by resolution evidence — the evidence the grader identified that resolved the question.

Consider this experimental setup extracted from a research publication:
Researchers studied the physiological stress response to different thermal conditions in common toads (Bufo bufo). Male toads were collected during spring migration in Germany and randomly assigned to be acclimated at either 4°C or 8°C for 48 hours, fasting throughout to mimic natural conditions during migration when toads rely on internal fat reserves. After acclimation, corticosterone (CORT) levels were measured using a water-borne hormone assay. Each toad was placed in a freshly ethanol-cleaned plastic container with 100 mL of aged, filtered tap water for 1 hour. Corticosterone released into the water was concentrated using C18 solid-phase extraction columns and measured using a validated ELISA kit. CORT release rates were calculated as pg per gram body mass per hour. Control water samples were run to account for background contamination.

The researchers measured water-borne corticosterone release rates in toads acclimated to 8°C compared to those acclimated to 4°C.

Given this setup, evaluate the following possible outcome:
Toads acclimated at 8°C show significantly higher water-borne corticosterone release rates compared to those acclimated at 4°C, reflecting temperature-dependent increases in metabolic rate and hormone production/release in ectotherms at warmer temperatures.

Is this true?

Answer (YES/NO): YES